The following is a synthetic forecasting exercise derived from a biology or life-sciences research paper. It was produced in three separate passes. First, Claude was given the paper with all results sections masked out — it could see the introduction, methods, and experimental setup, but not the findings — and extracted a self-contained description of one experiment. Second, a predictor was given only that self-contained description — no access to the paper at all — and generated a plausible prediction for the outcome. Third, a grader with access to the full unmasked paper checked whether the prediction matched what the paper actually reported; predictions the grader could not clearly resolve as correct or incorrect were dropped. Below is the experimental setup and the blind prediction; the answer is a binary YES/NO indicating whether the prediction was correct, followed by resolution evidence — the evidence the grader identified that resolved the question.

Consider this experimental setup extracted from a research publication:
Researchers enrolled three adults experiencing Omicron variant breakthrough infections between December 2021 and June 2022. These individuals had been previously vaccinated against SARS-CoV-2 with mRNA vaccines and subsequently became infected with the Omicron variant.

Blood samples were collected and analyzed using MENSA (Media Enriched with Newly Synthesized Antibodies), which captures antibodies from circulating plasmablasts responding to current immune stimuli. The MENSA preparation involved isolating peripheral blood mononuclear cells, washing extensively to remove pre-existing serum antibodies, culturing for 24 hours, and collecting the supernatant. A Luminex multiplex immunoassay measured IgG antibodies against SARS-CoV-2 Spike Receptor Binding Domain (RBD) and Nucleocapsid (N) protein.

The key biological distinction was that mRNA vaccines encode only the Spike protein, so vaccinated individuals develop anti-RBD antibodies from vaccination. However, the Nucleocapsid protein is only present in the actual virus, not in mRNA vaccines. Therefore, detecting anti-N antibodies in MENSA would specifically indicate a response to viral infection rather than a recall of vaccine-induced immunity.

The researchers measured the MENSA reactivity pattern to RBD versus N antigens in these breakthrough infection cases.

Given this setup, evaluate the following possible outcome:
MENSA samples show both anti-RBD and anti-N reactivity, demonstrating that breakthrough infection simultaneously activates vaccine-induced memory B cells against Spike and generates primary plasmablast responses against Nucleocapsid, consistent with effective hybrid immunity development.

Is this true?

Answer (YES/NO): YES